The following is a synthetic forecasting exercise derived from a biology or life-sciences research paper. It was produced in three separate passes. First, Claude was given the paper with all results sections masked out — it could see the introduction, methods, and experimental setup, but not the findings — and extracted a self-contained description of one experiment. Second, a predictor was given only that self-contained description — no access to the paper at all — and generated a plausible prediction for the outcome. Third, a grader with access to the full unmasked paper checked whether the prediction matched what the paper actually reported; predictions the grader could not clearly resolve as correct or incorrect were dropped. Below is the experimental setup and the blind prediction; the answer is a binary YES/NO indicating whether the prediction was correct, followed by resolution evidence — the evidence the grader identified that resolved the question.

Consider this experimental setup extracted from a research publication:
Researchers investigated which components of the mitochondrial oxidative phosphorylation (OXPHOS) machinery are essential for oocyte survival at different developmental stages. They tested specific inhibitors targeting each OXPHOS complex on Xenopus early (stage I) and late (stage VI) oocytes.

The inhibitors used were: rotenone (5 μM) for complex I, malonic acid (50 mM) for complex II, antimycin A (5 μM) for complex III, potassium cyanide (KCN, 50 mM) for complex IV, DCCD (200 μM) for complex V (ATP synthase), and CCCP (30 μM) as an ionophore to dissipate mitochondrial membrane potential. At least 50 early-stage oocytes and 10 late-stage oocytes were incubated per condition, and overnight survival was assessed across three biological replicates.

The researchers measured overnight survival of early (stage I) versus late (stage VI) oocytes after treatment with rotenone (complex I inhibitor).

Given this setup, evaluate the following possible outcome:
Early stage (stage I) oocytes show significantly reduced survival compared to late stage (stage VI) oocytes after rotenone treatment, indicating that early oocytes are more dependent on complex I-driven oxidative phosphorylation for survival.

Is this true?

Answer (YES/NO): NO